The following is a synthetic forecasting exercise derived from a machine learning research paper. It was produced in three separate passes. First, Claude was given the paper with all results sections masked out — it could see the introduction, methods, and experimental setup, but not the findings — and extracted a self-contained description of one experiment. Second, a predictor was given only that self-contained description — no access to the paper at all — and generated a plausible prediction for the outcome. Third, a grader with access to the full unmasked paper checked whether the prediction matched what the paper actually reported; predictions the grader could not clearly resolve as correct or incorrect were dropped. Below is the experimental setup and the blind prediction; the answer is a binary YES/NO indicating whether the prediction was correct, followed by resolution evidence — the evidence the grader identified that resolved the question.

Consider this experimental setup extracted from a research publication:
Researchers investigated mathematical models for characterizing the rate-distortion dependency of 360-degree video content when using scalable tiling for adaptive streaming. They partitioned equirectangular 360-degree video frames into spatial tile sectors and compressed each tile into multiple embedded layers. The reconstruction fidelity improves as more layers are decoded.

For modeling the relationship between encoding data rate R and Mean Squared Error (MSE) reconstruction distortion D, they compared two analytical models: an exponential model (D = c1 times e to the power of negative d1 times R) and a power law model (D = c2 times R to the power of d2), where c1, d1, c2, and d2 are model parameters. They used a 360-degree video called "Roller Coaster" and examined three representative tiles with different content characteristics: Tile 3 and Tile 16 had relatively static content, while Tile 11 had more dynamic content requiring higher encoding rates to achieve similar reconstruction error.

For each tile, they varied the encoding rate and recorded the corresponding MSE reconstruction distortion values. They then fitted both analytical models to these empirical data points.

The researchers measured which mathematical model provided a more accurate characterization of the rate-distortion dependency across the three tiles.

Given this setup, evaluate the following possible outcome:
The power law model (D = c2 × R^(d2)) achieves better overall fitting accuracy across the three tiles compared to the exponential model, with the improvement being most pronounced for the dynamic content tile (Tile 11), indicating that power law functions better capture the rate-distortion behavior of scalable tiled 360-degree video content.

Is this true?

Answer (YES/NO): NO